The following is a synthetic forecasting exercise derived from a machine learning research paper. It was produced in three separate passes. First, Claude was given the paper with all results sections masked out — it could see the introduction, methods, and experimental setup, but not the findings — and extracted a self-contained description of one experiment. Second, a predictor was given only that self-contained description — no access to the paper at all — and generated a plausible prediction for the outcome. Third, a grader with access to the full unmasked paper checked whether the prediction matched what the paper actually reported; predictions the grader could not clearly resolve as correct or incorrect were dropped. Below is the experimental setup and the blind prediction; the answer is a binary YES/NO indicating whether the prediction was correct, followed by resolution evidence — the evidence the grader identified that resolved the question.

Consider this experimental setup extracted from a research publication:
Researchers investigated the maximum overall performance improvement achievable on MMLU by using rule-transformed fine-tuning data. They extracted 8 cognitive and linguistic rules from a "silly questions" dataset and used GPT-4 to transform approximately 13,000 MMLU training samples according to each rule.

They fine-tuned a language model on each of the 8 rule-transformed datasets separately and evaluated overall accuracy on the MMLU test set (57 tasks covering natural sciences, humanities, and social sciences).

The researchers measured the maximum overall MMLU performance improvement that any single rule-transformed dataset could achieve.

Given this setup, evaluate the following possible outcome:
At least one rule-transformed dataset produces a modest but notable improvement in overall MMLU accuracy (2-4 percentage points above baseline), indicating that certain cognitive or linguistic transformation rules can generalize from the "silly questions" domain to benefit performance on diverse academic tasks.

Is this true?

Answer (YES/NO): NO